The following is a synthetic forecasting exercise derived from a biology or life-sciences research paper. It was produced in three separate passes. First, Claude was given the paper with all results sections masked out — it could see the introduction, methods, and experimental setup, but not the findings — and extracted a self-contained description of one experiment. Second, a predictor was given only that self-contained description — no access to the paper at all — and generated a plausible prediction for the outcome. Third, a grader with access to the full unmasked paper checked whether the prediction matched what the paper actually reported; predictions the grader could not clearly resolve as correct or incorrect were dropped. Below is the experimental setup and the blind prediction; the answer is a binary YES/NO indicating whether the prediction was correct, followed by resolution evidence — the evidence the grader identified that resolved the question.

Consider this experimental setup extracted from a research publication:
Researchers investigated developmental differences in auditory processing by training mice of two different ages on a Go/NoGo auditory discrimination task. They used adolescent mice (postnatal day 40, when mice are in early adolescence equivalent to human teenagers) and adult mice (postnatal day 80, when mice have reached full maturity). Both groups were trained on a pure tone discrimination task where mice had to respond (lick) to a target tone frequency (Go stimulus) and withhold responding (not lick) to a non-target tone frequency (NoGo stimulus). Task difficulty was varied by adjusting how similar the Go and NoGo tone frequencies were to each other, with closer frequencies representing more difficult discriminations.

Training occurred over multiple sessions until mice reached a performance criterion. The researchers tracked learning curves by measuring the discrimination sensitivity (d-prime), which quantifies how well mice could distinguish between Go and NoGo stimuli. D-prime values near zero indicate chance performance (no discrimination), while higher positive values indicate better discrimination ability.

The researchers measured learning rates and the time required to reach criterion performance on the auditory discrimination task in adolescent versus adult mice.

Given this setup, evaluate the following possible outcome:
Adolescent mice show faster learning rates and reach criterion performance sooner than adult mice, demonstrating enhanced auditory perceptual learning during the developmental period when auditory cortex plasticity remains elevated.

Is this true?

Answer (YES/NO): NO